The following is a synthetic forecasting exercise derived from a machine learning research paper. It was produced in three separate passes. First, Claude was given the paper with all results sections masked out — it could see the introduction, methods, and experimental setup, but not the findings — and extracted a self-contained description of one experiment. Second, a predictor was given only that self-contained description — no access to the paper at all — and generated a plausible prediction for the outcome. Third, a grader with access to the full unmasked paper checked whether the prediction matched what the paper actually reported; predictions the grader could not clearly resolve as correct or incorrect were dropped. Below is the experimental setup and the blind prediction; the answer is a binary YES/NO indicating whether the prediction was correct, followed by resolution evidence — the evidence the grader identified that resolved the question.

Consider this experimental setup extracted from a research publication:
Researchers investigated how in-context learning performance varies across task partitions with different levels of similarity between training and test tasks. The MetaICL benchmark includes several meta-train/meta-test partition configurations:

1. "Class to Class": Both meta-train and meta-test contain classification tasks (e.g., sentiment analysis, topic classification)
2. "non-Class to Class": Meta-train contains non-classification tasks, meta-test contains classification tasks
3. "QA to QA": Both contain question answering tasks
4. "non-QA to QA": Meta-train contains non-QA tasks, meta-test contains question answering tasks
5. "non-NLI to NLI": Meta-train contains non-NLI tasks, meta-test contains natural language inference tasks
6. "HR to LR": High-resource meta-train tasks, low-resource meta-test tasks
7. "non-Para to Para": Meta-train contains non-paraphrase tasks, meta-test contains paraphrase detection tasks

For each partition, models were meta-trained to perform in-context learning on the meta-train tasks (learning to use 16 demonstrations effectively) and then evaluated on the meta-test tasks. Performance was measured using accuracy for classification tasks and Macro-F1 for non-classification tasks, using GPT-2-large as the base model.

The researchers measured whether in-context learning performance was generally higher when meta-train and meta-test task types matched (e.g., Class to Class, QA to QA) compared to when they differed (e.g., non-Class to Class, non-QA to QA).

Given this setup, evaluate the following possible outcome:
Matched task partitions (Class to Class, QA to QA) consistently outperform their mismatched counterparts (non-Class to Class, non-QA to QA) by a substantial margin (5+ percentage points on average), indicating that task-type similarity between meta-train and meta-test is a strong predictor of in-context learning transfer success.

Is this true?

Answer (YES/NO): NO